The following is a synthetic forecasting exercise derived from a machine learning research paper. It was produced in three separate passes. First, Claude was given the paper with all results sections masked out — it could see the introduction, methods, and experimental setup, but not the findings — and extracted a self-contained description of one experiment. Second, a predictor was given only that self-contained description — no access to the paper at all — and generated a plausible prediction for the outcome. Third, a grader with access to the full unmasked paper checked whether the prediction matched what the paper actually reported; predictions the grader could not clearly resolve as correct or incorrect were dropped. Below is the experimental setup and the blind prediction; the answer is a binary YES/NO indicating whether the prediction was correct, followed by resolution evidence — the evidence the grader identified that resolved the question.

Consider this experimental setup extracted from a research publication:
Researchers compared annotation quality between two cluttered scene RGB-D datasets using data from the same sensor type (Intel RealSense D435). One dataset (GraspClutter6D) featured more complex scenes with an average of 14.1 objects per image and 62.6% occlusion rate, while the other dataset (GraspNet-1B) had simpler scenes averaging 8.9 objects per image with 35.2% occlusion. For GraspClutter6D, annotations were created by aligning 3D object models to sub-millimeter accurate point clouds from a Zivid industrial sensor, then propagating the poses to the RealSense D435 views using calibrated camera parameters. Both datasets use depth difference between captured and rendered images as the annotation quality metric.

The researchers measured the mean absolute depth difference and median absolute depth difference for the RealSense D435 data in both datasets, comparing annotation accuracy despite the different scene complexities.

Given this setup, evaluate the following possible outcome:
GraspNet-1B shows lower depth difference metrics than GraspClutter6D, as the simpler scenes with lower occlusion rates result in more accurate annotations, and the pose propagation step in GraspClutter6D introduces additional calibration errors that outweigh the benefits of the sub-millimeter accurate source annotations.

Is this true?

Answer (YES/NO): NO